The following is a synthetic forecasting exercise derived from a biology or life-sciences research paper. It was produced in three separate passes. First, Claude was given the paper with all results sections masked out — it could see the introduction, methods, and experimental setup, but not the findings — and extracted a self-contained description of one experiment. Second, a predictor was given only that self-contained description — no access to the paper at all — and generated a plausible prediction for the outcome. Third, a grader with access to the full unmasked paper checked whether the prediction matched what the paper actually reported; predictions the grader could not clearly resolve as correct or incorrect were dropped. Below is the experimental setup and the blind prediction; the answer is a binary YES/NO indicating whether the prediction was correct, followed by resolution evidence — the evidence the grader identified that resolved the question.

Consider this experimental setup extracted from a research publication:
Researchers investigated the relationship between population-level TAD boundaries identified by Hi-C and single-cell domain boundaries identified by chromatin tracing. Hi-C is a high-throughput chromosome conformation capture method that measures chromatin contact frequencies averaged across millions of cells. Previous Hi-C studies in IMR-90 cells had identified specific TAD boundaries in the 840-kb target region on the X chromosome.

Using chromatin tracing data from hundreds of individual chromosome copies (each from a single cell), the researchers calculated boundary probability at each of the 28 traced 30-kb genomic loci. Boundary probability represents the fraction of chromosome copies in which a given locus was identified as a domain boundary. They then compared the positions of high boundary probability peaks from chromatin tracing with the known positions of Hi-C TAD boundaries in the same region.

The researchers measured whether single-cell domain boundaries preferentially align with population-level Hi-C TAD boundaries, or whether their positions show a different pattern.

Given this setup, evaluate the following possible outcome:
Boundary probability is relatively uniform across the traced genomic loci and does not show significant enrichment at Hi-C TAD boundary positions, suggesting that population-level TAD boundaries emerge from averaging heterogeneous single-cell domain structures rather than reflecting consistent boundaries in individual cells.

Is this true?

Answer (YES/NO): NO